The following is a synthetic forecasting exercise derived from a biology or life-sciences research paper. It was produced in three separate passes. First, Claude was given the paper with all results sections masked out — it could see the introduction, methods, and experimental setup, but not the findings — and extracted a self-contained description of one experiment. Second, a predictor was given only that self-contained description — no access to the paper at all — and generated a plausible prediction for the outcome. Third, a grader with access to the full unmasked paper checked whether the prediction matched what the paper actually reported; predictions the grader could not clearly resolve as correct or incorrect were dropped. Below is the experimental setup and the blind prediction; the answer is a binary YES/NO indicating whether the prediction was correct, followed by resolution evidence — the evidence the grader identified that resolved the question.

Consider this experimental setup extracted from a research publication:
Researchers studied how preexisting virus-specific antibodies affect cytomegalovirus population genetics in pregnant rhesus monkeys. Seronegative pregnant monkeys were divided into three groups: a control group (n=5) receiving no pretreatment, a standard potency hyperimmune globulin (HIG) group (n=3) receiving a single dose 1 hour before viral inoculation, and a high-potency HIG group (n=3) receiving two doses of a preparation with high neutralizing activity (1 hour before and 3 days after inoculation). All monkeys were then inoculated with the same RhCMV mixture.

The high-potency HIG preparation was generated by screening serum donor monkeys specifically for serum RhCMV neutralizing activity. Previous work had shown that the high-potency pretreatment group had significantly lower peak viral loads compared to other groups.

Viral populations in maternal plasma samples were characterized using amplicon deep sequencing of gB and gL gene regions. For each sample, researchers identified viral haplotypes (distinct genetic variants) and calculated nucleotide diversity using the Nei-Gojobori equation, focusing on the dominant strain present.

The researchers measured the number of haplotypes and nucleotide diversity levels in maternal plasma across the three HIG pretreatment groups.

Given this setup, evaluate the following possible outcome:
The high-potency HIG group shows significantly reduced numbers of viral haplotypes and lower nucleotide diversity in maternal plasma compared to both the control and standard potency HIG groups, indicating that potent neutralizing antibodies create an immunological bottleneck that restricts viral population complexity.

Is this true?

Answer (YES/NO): NO